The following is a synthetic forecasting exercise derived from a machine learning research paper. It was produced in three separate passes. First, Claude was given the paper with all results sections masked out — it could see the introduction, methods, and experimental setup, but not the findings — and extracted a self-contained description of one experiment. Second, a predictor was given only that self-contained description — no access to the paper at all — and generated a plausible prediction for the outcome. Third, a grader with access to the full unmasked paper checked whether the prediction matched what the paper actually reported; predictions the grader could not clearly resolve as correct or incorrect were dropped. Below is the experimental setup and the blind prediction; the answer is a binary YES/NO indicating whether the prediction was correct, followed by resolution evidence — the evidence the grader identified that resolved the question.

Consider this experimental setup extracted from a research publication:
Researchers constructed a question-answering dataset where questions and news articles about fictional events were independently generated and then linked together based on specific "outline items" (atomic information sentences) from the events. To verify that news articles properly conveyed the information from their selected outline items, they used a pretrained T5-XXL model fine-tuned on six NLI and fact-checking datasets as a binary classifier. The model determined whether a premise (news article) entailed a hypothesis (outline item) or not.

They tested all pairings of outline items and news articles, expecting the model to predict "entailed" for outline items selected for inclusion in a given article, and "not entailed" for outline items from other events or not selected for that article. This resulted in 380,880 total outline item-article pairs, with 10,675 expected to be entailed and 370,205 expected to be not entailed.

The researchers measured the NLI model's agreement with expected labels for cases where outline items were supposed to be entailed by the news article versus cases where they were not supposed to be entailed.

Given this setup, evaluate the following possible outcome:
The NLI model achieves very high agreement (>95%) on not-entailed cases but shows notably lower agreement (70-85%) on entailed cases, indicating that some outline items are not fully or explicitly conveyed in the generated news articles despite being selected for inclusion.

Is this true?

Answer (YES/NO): NO